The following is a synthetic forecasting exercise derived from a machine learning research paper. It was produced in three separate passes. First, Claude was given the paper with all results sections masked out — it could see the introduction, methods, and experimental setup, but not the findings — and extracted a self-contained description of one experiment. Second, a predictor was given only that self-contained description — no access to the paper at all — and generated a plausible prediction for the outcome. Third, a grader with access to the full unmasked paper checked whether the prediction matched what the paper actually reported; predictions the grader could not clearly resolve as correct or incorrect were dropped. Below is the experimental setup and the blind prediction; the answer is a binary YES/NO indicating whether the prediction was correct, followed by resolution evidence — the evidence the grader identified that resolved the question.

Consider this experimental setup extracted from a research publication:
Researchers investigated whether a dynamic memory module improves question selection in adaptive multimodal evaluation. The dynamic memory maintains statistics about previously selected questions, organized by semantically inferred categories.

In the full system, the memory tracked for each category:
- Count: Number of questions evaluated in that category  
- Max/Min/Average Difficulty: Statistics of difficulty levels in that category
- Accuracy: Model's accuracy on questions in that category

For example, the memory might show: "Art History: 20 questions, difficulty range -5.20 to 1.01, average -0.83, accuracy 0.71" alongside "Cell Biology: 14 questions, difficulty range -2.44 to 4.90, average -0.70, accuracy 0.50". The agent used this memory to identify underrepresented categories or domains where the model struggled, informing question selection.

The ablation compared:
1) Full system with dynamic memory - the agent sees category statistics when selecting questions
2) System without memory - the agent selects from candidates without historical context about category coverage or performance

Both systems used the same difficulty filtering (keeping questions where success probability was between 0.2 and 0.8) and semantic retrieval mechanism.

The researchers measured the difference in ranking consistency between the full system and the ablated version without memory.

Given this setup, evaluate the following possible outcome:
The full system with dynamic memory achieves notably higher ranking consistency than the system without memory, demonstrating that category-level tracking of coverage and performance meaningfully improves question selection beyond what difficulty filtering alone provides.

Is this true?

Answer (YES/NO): NO